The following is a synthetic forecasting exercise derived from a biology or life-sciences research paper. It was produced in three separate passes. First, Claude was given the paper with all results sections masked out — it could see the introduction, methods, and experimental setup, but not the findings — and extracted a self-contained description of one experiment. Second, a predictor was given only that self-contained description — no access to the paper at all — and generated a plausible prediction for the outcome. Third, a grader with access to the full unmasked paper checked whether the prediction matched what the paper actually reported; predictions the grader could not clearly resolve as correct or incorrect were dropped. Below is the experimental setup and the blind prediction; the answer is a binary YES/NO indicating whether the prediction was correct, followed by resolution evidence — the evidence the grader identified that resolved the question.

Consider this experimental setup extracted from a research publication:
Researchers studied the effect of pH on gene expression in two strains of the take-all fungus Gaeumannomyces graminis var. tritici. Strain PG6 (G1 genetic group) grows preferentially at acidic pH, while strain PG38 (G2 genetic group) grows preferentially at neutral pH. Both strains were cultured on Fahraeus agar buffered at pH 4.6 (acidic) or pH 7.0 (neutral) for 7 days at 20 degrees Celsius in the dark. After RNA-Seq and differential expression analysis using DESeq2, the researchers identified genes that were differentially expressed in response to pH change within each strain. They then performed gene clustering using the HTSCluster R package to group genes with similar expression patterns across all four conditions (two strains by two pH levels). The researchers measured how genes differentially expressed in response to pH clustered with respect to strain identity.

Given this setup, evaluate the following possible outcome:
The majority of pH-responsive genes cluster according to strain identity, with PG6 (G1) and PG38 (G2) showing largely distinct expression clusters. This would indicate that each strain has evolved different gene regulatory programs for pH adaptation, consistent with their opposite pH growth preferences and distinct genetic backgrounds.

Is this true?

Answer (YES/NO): NO